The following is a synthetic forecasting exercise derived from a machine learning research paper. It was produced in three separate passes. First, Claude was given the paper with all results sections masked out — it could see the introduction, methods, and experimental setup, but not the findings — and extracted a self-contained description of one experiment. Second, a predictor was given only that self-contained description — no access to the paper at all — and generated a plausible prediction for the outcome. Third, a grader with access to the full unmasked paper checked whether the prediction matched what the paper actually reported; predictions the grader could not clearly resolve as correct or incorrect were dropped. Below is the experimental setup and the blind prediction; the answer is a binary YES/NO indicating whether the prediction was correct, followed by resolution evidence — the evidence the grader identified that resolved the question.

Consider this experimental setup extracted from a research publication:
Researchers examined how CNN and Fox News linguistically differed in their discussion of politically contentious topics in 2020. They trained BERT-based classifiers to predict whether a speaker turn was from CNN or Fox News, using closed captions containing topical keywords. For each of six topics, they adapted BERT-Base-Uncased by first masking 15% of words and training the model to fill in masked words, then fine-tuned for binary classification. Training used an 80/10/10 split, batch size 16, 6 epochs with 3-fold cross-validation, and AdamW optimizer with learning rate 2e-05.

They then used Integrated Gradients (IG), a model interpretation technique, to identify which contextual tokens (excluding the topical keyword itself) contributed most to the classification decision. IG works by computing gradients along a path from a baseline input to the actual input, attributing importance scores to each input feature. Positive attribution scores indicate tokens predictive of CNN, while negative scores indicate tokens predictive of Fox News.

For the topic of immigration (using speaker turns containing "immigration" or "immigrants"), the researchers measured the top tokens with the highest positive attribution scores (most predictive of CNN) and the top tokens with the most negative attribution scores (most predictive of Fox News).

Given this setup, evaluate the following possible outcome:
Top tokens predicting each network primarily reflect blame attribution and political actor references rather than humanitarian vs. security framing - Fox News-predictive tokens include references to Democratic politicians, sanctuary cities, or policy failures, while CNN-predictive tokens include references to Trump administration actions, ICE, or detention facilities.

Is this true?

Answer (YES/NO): NO